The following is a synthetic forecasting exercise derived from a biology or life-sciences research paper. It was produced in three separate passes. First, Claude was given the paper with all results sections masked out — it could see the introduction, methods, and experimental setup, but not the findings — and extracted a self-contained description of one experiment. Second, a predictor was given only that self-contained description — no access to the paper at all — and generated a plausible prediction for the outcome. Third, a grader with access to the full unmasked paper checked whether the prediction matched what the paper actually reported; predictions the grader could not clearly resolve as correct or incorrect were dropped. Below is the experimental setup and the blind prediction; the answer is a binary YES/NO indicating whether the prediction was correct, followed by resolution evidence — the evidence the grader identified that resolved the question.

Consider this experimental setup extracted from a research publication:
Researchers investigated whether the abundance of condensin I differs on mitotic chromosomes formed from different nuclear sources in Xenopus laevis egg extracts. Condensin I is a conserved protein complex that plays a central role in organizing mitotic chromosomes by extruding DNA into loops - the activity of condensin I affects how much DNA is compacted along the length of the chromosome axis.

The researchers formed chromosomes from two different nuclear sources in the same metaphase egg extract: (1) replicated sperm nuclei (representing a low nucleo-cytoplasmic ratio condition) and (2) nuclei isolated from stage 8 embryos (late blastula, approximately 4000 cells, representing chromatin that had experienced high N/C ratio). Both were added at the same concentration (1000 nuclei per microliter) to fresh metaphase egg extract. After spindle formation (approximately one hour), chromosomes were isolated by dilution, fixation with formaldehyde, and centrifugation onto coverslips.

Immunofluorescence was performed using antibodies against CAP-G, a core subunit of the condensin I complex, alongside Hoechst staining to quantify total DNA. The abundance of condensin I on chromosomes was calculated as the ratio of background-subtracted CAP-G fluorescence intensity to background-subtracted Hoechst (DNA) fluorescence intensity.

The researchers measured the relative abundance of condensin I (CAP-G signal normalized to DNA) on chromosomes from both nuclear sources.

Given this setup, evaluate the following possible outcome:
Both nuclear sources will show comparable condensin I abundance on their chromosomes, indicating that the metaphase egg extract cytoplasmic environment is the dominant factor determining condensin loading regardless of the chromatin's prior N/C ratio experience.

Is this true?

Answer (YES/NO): NO